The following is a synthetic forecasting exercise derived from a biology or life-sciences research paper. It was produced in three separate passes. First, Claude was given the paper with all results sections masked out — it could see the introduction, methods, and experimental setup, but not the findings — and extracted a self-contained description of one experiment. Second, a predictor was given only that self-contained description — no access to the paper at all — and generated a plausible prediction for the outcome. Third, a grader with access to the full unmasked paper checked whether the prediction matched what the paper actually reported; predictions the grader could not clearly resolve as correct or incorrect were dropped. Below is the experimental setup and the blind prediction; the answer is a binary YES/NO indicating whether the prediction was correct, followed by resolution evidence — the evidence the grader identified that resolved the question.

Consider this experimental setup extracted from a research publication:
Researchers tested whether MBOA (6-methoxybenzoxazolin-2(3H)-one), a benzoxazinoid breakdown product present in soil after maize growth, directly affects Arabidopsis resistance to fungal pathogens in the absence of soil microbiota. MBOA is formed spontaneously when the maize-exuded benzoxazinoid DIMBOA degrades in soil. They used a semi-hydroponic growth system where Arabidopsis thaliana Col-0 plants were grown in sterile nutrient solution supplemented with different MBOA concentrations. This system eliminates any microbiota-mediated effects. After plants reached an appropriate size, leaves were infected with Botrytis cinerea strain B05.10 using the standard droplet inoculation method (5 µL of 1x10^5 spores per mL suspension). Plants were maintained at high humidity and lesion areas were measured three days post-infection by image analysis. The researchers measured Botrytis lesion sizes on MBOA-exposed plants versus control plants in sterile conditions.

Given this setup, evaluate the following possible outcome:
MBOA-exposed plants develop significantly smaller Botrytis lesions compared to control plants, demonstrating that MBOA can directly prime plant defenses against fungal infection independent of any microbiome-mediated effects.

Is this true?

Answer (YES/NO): NO